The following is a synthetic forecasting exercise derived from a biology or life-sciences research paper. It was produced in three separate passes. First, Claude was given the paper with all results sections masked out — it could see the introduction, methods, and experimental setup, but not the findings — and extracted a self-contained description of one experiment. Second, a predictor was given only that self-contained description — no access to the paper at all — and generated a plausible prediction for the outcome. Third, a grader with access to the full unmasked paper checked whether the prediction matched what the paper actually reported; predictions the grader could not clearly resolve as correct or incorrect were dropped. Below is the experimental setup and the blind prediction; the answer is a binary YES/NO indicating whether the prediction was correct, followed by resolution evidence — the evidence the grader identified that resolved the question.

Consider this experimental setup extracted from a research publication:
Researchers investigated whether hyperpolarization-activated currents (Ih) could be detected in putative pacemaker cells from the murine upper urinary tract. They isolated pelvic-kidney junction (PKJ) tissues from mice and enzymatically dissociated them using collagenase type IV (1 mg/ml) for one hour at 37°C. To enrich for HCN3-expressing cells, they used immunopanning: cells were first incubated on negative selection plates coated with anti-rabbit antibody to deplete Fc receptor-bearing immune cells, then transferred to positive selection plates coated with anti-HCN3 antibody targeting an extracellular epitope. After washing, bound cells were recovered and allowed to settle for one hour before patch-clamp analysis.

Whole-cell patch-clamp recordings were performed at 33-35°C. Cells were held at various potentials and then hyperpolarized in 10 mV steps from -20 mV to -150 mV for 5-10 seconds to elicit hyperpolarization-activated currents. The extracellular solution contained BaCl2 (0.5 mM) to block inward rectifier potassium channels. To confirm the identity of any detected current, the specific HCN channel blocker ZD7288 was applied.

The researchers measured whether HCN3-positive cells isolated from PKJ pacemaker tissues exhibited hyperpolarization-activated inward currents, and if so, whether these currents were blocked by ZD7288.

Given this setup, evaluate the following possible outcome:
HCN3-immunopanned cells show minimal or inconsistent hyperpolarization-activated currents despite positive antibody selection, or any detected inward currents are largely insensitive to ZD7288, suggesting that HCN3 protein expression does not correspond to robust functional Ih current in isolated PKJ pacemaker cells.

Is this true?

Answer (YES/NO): NO